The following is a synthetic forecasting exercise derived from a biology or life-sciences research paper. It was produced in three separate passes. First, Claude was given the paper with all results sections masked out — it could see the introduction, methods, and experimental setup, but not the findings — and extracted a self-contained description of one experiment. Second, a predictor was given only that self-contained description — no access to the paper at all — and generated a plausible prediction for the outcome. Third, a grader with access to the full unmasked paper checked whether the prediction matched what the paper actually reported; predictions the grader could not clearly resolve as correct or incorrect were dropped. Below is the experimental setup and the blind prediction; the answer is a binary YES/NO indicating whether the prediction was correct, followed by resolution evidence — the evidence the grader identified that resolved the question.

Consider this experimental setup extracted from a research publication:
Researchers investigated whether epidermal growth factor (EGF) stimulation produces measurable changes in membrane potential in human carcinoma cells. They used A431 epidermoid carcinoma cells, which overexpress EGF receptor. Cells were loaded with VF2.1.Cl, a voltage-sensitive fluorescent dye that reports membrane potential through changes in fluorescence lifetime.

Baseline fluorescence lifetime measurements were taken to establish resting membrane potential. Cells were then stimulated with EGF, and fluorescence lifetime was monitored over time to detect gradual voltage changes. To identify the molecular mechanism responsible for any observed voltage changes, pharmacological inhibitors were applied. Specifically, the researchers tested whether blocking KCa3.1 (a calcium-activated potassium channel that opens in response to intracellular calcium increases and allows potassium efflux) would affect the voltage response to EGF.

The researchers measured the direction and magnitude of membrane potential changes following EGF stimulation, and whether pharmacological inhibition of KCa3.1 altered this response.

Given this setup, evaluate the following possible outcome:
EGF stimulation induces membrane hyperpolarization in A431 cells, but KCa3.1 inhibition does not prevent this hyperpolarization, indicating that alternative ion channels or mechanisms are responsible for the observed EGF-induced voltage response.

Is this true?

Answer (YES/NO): NO